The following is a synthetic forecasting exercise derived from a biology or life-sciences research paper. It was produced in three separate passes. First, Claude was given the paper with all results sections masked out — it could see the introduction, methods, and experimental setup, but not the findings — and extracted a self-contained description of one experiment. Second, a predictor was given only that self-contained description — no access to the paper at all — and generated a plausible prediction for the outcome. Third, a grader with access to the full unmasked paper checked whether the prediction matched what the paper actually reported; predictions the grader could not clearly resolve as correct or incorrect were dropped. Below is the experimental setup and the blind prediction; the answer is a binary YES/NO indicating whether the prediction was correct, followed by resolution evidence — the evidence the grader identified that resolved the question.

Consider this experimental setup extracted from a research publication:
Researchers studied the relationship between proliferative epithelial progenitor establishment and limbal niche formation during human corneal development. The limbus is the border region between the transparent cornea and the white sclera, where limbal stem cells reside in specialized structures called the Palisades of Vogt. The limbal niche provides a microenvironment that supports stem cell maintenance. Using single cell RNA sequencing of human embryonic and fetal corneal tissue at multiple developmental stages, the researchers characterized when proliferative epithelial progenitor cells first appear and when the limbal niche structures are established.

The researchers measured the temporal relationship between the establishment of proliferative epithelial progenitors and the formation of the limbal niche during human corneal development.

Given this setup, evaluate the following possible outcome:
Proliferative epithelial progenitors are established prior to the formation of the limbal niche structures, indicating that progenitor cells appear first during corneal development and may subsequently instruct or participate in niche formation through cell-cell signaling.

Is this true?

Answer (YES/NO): YES